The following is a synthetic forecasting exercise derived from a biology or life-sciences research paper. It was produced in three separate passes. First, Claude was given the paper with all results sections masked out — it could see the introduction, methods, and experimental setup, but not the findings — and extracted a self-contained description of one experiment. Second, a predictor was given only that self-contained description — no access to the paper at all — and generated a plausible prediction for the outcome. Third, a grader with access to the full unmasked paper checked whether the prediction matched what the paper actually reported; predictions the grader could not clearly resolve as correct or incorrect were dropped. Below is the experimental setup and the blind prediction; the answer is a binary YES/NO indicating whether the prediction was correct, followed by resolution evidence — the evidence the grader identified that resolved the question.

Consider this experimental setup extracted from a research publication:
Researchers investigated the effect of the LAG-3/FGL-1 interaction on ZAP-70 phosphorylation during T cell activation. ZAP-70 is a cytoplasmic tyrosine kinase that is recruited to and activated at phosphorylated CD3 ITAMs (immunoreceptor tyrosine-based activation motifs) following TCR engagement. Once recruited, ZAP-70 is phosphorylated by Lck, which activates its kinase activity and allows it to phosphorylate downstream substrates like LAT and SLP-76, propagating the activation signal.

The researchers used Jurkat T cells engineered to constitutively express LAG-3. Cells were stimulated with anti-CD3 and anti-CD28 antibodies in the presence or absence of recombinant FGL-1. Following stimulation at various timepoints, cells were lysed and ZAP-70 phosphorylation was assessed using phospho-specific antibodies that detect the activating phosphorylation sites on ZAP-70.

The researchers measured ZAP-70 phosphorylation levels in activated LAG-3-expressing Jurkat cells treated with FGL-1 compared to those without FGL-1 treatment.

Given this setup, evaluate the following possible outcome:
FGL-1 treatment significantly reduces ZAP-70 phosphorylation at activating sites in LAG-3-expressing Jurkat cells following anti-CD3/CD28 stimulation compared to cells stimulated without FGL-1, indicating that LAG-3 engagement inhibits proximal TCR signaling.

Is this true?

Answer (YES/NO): YES